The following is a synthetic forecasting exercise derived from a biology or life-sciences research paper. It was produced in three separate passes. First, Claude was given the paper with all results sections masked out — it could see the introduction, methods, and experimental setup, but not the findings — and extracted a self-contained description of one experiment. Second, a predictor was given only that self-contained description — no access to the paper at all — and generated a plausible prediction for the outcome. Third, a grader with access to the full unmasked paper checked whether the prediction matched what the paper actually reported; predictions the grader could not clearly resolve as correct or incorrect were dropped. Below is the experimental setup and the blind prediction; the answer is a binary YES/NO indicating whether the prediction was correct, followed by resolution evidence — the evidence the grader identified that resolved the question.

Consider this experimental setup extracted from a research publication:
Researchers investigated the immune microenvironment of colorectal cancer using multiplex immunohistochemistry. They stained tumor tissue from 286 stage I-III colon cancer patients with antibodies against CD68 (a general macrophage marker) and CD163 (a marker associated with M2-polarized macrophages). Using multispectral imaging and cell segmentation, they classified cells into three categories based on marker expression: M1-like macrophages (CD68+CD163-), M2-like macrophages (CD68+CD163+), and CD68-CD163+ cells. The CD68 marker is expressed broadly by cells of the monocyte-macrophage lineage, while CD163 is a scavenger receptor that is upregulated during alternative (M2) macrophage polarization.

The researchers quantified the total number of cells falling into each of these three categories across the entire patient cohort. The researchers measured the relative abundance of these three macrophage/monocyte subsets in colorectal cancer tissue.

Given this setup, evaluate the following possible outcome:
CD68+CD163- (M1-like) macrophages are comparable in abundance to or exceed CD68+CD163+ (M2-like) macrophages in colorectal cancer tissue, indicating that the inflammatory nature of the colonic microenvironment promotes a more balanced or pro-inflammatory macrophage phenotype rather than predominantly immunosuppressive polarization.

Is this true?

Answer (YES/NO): YES